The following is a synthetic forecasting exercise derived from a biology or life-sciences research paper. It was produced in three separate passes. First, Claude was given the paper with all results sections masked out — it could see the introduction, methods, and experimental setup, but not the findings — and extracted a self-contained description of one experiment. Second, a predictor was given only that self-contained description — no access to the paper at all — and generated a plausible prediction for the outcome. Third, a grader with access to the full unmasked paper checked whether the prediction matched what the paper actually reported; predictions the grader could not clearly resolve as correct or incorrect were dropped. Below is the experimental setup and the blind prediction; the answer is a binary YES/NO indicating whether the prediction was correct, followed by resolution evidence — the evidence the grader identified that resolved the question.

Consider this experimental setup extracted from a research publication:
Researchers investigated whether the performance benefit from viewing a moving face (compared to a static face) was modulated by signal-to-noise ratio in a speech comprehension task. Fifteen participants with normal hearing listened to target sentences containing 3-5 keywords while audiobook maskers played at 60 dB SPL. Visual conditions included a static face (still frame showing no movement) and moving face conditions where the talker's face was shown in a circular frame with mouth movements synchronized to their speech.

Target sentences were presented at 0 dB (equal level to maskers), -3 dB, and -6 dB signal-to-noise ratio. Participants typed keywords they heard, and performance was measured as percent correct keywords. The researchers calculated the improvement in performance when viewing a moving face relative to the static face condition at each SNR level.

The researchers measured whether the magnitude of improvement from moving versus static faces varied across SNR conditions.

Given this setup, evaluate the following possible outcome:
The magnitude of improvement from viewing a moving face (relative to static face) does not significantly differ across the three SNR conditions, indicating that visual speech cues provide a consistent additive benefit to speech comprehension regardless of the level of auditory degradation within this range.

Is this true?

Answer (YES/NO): NO